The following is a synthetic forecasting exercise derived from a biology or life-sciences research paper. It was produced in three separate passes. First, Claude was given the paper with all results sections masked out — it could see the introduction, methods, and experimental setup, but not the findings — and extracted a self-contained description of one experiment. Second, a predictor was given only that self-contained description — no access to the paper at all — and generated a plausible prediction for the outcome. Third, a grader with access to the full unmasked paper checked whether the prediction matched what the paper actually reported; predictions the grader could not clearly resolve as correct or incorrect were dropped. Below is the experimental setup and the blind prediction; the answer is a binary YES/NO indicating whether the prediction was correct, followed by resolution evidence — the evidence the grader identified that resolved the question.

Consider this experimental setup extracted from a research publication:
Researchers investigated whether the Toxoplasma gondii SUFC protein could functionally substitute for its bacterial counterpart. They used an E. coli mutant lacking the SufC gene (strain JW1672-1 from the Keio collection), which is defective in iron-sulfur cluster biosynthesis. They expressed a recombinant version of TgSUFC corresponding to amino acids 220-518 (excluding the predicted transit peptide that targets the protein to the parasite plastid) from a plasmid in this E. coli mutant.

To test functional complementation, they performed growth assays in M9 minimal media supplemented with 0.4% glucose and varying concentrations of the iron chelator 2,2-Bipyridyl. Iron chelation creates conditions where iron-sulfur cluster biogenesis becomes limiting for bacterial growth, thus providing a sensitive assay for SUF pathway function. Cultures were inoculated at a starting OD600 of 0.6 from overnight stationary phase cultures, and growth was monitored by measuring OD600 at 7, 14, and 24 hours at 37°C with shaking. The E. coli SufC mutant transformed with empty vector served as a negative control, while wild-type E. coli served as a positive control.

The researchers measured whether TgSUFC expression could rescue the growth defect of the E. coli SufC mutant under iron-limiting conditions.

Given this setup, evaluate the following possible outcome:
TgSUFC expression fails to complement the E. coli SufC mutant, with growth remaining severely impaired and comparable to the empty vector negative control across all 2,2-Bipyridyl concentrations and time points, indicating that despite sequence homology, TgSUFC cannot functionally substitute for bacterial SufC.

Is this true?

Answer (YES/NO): NO